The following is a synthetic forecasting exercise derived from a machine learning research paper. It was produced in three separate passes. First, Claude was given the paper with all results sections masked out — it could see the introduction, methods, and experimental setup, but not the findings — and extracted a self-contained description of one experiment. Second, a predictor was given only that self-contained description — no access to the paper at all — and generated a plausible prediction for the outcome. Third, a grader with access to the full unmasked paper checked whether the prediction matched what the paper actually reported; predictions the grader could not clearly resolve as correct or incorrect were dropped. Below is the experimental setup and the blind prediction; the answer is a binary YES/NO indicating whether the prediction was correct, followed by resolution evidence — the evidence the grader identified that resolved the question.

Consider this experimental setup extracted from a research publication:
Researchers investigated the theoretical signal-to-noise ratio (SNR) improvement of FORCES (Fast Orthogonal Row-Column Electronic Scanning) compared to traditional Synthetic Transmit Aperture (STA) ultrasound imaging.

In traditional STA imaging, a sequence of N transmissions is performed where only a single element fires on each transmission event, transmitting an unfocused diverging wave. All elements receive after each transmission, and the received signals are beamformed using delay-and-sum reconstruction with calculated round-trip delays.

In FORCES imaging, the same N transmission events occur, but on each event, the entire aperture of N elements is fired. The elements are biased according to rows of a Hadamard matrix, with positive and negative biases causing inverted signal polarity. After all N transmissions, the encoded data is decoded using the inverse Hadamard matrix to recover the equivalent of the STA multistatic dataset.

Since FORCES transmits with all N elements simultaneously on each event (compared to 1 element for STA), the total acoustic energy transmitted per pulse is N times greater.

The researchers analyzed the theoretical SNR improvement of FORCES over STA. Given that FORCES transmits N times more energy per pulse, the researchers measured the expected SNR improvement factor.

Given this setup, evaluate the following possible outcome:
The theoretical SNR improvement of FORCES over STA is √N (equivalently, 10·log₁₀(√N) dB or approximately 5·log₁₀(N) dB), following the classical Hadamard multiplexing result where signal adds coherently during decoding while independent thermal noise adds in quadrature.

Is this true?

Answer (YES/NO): YES